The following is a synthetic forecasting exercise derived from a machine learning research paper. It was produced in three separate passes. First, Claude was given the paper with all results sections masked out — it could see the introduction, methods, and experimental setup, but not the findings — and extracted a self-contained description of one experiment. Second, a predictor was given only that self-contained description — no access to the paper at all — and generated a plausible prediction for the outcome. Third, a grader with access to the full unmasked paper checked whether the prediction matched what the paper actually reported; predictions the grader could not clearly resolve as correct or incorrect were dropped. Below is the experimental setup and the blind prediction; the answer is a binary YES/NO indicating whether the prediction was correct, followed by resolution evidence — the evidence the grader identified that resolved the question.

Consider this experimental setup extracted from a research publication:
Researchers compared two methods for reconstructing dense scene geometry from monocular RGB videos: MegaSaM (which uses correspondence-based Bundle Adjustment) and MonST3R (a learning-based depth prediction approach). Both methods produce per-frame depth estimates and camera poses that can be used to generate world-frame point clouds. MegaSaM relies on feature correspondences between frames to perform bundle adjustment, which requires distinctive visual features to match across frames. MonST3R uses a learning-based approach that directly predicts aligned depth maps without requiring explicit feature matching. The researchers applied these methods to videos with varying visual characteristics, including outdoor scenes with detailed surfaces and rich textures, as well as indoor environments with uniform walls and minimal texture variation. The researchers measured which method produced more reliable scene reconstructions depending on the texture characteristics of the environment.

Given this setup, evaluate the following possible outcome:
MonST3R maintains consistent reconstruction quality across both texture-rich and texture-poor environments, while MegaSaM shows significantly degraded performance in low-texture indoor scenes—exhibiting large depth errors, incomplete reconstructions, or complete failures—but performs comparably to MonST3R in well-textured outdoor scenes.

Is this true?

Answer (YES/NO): NO